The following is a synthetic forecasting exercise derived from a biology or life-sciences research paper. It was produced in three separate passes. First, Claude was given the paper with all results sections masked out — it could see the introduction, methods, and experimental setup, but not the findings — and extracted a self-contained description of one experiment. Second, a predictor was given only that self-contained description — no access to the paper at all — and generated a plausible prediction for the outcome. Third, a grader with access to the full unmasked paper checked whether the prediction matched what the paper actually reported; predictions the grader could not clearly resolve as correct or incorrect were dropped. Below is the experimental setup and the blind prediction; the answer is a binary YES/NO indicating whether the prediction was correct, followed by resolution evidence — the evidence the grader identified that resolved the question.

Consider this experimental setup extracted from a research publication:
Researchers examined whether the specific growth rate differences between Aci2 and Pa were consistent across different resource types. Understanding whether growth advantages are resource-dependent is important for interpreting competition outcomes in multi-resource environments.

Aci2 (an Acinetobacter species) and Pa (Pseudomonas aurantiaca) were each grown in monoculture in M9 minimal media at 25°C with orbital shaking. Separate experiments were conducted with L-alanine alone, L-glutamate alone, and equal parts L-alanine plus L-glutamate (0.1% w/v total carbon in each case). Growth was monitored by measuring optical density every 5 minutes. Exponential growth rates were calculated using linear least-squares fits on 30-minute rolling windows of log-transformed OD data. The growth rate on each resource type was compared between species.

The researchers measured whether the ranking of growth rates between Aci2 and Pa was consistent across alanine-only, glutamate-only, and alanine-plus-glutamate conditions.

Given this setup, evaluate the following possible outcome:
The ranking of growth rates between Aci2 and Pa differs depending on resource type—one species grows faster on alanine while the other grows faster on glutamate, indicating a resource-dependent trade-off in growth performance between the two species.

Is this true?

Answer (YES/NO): NO